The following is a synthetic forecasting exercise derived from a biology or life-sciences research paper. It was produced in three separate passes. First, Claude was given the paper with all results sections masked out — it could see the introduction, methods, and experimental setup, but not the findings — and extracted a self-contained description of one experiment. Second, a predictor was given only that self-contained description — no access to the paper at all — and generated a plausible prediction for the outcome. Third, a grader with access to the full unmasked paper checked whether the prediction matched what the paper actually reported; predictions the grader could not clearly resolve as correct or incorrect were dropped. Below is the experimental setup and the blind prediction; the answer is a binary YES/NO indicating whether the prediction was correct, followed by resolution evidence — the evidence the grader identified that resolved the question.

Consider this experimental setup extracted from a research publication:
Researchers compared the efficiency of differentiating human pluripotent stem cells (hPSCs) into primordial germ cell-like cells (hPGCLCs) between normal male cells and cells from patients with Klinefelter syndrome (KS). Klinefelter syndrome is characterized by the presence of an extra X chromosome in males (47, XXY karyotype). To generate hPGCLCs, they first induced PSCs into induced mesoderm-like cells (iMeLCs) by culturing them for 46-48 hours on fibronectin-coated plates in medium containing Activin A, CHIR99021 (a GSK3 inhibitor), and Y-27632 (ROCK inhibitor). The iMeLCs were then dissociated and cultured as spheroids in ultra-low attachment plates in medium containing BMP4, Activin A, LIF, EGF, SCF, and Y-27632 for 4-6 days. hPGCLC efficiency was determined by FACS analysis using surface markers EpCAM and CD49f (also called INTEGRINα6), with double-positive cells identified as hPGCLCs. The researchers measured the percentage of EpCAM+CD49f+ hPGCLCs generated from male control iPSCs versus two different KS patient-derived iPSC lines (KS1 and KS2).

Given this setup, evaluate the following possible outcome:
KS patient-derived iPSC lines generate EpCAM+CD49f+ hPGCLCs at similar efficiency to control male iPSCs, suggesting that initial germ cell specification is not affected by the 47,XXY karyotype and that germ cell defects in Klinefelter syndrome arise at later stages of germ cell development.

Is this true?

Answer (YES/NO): NO